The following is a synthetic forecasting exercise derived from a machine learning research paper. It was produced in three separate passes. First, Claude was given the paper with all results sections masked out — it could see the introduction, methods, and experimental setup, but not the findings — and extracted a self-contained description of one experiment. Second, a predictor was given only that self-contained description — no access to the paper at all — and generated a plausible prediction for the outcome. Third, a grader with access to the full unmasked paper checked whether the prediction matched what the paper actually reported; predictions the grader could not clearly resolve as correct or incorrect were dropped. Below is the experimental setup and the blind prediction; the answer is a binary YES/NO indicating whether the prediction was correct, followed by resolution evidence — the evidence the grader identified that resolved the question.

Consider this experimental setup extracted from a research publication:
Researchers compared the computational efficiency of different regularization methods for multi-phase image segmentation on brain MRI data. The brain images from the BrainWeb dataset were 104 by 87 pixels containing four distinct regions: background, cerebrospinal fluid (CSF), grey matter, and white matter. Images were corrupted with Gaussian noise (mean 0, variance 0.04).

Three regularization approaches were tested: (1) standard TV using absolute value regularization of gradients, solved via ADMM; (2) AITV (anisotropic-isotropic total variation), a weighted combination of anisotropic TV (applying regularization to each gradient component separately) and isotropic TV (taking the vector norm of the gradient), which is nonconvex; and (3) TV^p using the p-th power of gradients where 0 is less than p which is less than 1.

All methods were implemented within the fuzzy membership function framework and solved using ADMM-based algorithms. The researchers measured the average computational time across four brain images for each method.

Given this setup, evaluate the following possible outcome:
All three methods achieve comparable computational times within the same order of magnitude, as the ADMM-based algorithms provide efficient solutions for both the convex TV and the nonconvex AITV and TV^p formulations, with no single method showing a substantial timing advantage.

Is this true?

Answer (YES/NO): NO